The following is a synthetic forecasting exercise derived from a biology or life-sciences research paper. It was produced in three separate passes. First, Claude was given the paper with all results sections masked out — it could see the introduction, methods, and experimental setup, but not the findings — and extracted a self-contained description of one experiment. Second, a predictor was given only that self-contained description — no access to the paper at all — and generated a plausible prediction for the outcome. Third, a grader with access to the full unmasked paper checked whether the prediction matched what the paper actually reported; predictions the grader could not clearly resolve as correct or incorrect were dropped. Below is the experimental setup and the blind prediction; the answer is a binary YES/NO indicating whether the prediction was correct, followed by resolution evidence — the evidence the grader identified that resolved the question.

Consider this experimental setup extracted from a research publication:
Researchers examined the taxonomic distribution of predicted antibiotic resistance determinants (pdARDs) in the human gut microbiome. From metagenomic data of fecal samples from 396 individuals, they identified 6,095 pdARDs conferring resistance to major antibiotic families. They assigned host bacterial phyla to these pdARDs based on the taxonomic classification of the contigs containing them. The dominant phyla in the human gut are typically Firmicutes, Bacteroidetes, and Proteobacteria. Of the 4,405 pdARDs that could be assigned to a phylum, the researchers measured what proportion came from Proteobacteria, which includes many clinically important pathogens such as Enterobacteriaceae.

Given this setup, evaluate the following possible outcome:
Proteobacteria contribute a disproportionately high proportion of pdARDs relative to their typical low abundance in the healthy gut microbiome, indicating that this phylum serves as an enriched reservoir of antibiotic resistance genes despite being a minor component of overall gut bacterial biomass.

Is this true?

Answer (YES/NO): NO